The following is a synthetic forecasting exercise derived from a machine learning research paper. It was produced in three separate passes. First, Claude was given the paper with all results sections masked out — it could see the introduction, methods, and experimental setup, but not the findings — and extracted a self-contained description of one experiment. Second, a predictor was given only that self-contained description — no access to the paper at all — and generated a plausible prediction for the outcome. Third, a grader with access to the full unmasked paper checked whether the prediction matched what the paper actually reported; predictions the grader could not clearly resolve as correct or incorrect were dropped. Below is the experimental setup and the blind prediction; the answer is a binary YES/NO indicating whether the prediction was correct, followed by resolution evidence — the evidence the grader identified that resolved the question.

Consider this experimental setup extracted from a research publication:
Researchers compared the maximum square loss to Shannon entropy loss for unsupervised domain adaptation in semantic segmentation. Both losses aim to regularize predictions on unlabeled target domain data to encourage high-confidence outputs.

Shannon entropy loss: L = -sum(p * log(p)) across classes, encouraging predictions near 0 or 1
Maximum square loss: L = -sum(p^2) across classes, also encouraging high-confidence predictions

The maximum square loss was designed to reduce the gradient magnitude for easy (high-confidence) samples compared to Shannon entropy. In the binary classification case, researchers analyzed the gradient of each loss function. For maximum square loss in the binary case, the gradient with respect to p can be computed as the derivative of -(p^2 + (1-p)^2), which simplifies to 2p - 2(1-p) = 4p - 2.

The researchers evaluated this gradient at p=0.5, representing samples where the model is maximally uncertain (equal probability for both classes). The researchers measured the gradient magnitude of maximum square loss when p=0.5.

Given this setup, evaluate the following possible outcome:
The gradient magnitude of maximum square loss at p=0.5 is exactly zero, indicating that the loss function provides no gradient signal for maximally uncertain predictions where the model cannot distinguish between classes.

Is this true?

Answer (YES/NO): YES